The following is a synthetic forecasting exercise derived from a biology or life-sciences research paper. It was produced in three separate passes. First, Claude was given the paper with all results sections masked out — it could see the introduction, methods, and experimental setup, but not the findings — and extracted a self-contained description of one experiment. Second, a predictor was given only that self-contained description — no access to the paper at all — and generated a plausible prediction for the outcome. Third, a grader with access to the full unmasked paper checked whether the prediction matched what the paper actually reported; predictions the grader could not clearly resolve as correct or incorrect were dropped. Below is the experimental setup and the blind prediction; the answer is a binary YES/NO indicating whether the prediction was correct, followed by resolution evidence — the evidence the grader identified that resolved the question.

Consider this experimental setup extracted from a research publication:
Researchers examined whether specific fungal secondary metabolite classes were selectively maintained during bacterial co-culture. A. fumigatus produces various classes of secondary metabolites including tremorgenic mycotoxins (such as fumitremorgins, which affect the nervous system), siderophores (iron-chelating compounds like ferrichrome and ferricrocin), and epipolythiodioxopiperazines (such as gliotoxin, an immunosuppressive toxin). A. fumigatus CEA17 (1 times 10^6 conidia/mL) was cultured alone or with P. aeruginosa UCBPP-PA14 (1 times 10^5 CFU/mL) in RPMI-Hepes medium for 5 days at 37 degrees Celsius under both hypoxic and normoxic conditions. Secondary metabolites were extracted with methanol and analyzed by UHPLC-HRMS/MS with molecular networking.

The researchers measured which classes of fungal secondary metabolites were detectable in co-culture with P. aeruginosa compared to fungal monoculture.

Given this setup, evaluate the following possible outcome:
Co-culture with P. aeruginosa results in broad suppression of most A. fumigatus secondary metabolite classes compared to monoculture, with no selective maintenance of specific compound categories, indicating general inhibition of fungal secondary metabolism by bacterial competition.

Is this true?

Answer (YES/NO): NO